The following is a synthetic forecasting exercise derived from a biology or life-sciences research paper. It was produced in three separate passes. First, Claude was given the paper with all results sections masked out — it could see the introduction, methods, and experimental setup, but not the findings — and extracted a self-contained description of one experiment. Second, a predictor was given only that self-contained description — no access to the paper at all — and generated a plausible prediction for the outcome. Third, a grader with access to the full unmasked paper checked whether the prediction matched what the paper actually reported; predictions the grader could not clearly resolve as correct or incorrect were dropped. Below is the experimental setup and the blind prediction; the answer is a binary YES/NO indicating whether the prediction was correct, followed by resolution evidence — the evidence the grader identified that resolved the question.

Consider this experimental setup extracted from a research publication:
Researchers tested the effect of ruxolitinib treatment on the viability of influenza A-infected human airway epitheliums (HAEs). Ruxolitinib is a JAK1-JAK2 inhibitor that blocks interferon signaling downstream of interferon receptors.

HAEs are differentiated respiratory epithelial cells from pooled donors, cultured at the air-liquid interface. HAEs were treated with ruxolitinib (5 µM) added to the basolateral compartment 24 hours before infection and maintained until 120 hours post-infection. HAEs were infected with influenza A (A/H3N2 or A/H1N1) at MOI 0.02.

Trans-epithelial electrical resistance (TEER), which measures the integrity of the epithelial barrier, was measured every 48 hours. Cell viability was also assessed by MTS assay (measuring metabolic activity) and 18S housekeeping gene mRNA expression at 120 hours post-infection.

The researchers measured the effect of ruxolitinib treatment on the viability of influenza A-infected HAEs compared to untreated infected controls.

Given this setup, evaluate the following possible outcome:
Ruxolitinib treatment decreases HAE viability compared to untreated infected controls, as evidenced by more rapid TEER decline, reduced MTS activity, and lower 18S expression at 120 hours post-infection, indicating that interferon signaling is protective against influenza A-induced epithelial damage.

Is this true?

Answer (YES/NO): YES